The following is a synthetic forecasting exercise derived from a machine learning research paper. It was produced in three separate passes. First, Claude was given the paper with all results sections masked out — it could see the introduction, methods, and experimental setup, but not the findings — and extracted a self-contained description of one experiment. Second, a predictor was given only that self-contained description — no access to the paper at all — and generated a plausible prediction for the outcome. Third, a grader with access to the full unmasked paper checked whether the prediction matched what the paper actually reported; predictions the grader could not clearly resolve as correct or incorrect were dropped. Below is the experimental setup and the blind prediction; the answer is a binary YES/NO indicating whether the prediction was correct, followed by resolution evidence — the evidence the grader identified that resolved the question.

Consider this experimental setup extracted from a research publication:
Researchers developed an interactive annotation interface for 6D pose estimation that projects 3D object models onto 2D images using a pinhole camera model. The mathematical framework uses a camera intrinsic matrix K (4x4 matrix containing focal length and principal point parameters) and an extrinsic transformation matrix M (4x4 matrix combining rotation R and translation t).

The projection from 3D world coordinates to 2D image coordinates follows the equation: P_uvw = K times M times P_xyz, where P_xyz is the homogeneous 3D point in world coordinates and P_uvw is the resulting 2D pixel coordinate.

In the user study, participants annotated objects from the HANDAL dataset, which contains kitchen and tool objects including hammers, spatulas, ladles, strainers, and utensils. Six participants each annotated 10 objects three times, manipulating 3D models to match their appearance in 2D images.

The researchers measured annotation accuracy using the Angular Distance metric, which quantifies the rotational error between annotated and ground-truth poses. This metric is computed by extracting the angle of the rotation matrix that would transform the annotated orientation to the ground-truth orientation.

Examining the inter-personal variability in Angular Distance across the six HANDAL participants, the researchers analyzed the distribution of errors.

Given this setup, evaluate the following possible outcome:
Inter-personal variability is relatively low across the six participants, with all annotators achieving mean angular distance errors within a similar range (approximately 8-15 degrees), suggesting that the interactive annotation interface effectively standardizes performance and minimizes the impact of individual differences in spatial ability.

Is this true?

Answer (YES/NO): NO